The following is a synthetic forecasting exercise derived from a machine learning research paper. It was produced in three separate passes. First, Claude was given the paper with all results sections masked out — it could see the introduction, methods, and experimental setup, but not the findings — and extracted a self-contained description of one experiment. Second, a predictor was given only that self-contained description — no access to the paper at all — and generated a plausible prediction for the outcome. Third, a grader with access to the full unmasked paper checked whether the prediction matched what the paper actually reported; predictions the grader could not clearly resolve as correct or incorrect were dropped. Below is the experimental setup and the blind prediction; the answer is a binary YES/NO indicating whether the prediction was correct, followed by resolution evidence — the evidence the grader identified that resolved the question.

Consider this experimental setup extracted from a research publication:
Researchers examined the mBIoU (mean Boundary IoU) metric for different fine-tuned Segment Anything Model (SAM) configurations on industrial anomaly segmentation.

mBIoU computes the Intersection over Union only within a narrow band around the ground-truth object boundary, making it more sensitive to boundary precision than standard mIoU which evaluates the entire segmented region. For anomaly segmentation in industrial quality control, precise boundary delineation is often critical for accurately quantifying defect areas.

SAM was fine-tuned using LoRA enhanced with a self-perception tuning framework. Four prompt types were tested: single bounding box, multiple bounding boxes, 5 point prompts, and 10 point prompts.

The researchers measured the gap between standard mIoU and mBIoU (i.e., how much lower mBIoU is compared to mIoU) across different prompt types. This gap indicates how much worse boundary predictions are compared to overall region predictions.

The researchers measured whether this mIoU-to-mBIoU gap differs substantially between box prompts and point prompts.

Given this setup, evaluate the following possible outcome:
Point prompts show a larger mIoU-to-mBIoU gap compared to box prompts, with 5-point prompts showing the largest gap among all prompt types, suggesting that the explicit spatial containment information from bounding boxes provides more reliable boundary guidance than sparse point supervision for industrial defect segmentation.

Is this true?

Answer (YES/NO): NO